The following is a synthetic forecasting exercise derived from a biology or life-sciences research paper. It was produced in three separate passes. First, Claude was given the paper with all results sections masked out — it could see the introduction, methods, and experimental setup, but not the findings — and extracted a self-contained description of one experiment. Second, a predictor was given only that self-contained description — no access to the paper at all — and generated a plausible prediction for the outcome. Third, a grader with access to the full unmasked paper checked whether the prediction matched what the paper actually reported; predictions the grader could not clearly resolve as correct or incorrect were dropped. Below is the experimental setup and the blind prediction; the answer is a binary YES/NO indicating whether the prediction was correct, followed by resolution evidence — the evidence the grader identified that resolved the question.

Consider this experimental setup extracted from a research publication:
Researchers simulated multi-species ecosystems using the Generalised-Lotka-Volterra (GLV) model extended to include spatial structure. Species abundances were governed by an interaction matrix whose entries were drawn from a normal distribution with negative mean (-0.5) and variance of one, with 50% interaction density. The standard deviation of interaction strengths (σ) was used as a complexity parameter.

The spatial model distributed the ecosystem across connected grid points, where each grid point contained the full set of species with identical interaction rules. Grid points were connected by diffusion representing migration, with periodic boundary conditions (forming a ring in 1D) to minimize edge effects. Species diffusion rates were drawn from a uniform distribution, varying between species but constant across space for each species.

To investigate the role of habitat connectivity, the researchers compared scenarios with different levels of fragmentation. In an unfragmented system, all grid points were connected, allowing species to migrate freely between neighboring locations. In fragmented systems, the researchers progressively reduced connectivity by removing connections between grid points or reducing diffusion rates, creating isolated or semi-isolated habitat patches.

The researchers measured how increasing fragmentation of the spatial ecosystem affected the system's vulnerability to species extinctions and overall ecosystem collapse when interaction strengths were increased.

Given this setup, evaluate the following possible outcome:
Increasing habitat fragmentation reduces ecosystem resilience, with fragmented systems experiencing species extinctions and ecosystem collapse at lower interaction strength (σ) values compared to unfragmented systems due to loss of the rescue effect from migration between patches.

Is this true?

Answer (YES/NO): YES